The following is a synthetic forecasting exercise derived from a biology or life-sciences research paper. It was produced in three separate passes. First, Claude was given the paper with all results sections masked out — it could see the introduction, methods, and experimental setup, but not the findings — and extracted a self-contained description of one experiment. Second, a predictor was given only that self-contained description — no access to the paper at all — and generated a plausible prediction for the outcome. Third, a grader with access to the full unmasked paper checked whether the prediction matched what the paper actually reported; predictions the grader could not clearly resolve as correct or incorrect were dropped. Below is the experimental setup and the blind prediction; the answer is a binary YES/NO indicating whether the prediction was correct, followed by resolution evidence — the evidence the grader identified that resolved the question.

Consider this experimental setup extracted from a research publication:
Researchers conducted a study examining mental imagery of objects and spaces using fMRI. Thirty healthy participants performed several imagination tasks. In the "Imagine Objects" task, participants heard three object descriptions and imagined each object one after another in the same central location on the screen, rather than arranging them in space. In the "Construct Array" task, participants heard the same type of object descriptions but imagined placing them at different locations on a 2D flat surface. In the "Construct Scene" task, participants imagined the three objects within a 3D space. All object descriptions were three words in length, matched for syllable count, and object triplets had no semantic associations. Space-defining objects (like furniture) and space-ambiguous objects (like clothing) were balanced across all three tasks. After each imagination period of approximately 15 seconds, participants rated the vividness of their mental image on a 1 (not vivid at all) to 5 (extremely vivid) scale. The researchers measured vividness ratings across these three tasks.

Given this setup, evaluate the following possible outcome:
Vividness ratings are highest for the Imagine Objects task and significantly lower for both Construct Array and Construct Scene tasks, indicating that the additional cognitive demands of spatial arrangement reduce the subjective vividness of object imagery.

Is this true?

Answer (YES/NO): YES